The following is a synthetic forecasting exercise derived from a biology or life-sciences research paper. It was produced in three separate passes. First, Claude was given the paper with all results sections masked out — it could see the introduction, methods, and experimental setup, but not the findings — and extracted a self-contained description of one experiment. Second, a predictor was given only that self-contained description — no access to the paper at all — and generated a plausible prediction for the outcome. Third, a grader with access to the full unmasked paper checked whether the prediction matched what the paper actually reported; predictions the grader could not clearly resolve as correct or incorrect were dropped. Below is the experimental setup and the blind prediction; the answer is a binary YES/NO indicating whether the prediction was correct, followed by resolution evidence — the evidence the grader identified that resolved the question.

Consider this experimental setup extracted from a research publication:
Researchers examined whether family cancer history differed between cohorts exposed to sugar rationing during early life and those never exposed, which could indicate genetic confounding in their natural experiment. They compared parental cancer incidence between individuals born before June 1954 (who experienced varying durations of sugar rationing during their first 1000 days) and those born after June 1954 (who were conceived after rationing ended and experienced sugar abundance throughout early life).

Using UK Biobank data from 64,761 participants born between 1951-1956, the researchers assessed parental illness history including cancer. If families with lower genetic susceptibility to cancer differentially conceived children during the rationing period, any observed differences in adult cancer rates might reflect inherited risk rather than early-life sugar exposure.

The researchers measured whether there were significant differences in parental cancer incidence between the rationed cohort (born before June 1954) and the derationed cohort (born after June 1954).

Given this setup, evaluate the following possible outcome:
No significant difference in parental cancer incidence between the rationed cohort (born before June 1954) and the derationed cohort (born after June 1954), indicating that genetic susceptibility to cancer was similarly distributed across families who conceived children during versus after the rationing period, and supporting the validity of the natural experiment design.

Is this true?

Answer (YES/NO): YES